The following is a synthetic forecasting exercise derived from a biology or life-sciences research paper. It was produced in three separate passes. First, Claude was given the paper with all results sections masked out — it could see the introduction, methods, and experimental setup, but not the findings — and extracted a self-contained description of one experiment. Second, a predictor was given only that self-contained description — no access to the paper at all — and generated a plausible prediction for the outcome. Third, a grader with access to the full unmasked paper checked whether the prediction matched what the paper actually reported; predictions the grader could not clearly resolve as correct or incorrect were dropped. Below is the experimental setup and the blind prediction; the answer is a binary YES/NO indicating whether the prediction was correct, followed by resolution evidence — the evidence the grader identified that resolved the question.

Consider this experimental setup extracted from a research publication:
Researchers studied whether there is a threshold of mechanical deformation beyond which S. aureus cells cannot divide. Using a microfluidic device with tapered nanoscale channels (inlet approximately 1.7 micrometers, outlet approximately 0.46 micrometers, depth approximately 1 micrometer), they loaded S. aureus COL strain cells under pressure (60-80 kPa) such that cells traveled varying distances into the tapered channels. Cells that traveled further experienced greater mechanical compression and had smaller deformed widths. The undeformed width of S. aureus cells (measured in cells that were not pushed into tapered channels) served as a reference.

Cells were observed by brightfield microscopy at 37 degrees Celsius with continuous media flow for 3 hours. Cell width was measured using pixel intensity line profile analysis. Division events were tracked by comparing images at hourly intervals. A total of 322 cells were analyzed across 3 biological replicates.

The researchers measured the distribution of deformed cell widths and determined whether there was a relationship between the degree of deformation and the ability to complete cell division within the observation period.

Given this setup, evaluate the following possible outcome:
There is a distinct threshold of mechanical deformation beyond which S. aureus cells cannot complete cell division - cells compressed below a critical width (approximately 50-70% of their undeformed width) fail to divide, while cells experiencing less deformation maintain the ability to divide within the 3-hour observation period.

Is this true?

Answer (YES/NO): YES